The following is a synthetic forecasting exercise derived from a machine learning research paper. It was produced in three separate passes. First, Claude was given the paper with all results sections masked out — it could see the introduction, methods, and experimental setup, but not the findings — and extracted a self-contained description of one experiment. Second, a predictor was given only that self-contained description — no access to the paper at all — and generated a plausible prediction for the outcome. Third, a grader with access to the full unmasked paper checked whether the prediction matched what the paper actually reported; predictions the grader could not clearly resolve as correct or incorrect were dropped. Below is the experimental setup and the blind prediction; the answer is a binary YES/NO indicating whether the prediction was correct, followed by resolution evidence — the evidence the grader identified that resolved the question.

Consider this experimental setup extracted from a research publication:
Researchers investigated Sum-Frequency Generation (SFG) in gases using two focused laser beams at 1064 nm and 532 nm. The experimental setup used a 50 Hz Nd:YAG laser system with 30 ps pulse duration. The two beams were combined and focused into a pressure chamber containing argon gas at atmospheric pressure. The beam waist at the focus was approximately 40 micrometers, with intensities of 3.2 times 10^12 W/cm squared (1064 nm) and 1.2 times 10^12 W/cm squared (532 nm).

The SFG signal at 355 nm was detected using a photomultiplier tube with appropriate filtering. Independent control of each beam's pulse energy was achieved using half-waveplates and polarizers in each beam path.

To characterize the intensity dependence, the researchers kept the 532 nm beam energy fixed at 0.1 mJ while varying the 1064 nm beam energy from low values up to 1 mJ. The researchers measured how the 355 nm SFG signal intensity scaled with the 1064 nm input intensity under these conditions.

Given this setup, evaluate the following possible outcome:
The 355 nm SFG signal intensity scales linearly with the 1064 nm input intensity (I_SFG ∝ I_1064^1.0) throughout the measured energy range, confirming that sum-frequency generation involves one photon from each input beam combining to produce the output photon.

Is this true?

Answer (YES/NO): YES